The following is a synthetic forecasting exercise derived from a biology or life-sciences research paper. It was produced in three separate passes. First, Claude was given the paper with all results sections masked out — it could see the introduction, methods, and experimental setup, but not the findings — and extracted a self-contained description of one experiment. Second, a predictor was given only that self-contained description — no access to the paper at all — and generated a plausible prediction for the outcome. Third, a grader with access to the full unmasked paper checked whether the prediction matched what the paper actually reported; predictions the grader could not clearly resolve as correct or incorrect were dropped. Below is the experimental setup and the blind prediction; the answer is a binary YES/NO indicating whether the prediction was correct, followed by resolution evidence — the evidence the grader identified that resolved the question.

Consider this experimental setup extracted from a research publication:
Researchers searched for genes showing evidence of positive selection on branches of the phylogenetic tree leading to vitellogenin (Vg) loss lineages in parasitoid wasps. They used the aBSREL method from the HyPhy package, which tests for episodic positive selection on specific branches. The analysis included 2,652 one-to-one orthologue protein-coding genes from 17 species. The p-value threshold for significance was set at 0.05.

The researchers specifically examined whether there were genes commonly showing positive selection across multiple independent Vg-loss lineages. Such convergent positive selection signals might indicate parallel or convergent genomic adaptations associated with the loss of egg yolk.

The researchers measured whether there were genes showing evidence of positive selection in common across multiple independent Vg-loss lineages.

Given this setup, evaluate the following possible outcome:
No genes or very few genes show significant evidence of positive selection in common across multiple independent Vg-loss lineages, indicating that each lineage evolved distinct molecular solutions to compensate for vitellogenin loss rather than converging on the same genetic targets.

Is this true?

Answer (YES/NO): NO